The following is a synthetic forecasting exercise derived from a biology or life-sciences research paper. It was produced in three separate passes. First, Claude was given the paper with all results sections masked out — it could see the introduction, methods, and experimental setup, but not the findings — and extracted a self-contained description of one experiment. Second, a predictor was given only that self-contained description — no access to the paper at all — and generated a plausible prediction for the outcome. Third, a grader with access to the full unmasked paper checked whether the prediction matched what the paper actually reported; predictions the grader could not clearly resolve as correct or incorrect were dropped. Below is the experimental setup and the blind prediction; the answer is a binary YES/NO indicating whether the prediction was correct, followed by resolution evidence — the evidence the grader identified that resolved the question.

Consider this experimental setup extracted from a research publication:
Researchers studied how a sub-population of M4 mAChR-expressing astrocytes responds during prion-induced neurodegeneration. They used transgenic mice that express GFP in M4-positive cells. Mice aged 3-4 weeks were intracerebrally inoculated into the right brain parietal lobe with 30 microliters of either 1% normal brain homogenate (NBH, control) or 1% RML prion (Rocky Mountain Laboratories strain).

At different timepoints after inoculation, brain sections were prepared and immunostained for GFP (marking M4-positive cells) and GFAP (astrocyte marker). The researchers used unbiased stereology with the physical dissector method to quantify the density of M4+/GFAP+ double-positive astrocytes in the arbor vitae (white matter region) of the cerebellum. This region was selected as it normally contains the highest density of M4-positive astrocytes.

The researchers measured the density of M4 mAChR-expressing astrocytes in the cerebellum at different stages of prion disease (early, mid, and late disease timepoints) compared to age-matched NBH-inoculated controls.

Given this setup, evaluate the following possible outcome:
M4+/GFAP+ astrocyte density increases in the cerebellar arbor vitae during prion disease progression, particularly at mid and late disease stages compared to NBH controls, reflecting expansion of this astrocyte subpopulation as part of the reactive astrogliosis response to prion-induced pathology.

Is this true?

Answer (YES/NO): NO